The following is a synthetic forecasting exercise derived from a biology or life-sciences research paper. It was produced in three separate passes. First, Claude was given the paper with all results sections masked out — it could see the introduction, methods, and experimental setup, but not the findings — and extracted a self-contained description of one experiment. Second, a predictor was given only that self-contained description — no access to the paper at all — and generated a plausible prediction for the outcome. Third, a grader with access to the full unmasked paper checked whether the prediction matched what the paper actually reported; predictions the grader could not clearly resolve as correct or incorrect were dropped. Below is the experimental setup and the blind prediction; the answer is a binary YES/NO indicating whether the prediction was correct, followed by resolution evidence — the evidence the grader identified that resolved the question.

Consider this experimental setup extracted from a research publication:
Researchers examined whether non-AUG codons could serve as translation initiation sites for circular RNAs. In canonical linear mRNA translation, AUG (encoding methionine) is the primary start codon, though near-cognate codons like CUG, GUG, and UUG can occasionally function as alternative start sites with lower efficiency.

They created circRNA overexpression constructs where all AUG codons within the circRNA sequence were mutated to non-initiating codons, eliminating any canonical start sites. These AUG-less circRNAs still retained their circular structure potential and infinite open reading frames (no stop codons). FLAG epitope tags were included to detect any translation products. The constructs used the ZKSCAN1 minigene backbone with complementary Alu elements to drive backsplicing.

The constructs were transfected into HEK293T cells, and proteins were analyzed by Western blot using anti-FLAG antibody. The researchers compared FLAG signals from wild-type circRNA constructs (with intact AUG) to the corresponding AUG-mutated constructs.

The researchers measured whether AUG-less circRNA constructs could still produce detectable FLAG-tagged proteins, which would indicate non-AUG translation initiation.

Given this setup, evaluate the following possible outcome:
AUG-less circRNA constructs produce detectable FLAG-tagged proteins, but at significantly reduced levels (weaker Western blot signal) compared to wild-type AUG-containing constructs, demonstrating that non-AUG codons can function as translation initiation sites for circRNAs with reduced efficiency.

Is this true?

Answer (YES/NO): NO